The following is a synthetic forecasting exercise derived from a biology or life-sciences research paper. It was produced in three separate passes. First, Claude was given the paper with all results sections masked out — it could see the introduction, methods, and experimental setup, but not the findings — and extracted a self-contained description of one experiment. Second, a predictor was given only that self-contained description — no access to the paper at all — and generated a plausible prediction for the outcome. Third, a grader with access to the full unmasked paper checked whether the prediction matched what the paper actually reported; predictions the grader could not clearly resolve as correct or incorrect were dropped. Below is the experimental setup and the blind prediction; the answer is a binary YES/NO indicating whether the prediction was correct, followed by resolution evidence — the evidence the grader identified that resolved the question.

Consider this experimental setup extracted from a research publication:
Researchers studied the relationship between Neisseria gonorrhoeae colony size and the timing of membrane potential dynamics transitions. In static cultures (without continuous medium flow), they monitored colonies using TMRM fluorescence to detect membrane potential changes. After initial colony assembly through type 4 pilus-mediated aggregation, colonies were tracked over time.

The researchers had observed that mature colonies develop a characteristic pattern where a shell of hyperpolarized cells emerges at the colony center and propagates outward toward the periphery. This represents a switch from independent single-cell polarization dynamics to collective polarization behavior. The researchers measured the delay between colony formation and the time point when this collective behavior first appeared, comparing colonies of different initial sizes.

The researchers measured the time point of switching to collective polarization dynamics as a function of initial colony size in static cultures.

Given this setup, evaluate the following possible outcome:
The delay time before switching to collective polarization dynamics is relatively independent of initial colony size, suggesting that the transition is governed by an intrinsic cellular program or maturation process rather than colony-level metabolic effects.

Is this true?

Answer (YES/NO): NO